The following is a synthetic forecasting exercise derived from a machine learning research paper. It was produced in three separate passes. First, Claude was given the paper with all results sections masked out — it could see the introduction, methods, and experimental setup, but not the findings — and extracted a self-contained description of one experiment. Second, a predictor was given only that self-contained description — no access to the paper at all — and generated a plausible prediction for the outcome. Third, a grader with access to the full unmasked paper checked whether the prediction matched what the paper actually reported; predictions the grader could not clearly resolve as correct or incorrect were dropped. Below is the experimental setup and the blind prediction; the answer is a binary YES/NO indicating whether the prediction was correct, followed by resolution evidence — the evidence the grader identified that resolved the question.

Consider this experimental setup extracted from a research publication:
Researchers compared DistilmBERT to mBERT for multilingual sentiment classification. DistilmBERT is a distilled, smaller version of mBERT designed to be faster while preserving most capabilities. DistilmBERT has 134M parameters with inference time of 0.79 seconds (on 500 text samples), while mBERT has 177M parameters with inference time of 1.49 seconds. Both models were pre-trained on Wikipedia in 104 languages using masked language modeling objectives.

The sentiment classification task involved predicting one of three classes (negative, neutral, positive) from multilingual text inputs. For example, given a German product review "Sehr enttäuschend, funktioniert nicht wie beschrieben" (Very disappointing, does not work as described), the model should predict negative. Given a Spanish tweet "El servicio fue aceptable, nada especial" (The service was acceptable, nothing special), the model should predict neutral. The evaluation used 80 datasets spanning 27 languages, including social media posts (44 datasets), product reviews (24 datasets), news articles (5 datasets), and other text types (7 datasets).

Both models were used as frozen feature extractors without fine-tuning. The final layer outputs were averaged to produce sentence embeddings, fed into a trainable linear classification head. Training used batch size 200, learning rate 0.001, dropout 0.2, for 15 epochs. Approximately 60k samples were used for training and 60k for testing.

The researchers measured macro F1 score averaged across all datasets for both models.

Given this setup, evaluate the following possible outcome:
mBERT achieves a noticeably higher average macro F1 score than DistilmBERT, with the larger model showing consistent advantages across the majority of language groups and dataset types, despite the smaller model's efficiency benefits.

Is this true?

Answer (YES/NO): NO